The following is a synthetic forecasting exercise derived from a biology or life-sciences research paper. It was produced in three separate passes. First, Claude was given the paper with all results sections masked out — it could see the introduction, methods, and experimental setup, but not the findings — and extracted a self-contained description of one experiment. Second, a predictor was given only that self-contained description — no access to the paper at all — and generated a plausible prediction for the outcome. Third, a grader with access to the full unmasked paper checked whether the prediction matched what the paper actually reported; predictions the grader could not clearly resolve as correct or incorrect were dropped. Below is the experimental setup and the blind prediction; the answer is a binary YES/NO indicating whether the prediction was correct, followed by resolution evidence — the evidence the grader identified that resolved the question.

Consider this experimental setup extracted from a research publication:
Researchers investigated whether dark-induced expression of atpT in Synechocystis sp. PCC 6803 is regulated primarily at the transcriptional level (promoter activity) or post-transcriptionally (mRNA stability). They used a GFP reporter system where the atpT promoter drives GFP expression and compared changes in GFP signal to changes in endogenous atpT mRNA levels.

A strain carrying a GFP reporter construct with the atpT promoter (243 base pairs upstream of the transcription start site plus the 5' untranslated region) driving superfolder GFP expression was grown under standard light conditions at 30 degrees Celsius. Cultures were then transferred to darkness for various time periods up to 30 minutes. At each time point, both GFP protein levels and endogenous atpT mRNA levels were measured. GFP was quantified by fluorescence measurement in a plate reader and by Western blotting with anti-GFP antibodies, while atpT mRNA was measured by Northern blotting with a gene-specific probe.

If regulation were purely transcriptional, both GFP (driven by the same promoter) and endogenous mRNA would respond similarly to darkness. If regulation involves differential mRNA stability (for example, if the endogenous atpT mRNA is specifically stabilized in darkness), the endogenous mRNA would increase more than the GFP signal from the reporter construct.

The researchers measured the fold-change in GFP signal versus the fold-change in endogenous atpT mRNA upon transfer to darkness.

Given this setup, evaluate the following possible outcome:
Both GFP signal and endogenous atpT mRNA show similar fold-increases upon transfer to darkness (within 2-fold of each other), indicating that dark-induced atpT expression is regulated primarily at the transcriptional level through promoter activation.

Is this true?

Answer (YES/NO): NO